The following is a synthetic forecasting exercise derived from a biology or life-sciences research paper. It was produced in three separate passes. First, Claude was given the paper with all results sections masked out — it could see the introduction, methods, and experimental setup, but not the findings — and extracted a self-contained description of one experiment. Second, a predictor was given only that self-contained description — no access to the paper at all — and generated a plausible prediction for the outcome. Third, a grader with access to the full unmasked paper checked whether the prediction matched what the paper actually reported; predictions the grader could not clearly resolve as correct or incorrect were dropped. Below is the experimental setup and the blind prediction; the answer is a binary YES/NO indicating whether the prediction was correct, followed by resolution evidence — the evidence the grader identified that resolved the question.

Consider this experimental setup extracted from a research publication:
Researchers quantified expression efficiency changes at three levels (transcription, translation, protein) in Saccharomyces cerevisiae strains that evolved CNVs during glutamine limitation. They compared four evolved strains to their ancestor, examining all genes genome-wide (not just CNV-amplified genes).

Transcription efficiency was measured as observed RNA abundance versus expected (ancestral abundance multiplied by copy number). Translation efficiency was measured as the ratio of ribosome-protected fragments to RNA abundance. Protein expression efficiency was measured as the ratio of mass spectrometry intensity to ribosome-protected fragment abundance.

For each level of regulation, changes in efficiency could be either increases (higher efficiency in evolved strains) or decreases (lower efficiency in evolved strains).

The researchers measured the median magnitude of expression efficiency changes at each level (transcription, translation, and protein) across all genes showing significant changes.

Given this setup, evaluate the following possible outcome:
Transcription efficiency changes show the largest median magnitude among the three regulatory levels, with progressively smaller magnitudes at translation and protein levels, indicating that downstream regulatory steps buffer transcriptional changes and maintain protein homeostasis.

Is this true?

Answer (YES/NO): YES